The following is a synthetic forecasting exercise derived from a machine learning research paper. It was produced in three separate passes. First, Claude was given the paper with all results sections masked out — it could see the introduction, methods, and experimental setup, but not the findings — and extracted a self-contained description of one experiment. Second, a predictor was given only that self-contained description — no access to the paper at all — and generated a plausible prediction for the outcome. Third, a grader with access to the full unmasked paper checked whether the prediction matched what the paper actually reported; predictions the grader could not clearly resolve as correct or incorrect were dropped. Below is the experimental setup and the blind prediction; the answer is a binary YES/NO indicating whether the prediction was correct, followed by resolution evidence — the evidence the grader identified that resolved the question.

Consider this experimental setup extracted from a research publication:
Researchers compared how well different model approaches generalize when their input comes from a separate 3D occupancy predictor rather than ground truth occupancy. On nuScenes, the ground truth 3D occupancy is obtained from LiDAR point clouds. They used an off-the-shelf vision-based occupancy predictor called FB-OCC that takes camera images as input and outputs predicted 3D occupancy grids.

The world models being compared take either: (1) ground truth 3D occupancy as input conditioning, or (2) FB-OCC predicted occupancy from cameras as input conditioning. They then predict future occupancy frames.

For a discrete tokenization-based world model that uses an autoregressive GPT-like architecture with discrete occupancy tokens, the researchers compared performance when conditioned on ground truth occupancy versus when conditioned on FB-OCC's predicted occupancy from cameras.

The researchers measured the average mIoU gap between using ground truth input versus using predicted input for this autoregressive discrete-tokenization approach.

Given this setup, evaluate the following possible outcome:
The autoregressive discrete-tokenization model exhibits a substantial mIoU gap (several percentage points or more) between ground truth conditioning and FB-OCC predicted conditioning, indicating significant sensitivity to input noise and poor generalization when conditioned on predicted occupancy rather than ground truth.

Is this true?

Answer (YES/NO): YES